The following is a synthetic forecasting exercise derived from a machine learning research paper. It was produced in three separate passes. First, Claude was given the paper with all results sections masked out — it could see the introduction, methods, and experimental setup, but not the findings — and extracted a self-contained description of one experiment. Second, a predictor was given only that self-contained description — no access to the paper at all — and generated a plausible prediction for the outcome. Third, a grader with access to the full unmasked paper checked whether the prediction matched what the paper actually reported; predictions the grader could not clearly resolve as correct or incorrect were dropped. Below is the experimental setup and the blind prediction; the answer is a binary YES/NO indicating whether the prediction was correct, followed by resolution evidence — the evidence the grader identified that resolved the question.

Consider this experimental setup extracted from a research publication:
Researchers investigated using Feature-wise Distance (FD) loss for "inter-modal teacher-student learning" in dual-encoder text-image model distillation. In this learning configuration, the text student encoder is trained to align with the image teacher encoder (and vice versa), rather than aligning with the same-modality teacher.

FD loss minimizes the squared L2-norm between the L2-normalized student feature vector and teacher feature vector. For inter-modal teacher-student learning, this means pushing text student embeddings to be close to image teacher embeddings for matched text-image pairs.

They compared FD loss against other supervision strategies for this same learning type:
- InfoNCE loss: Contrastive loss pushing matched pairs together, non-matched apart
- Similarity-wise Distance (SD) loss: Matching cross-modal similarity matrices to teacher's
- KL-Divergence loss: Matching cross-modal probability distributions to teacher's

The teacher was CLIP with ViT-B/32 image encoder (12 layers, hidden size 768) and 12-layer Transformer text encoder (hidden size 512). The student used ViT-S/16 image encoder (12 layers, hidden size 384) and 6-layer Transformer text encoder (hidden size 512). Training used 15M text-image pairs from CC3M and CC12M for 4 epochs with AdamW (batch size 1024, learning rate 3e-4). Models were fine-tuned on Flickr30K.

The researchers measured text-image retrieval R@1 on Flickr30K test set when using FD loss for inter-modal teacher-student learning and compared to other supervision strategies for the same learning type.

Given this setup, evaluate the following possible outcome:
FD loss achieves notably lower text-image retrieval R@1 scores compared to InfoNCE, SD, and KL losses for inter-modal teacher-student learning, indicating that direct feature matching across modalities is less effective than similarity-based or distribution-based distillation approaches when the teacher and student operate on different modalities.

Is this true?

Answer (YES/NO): NO